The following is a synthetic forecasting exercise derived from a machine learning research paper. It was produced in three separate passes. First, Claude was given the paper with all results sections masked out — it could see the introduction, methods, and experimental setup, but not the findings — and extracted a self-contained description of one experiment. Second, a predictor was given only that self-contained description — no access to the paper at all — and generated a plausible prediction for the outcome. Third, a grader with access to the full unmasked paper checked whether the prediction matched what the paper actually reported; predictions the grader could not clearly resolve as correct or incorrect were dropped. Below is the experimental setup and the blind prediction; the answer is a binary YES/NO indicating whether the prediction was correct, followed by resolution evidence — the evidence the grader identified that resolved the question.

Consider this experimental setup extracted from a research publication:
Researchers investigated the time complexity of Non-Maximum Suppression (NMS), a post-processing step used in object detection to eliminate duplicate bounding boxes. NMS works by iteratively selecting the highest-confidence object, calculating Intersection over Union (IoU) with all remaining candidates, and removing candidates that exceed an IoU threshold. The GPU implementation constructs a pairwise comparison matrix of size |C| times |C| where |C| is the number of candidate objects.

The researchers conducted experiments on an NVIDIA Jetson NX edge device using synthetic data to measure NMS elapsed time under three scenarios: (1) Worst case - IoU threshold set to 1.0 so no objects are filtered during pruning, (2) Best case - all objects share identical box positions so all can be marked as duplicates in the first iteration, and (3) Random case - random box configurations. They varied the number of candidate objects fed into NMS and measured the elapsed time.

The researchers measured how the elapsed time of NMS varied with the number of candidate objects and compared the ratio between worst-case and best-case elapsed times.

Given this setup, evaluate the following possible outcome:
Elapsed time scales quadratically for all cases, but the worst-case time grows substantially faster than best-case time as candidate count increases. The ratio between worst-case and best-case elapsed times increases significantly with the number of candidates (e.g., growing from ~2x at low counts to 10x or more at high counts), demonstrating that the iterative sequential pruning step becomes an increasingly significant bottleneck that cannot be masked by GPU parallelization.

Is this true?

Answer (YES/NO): NO